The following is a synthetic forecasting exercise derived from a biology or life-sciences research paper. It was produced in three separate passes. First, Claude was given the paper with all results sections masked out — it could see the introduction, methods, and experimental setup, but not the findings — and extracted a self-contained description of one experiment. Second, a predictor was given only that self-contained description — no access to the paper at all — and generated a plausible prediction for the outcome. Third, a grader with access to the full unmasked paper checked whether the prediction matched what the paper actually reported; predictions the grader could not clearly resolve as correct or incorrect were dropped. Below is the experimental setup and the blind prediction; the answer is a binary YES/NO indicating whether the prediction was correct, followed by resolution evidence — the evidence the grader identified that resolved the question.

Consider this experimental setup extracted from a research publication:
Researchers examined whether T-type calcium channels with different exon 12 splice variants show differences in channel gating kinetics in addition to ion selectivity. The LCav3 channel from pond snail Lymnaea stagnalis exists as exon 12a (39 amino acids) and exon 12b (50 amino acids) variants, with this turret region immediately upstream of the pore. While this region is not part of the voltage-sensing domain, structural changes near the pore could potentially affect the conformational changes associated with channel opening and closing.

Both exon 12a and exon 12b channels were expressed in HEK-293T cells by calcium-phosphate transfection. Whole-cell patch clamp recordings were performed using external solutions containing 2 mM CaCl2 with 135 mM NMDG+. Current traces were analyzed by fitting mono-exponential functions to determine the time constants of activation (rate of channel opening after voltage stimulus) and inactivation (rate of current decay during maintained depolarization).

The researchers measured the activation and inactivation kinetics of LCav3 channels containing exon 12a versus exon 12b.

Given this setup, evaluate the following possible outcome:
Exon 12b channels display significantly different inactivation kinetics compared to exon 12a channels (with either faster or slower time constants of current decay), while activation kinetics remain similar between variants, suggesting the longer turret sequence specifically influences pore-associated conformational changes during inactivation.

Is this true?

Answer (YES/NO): NO